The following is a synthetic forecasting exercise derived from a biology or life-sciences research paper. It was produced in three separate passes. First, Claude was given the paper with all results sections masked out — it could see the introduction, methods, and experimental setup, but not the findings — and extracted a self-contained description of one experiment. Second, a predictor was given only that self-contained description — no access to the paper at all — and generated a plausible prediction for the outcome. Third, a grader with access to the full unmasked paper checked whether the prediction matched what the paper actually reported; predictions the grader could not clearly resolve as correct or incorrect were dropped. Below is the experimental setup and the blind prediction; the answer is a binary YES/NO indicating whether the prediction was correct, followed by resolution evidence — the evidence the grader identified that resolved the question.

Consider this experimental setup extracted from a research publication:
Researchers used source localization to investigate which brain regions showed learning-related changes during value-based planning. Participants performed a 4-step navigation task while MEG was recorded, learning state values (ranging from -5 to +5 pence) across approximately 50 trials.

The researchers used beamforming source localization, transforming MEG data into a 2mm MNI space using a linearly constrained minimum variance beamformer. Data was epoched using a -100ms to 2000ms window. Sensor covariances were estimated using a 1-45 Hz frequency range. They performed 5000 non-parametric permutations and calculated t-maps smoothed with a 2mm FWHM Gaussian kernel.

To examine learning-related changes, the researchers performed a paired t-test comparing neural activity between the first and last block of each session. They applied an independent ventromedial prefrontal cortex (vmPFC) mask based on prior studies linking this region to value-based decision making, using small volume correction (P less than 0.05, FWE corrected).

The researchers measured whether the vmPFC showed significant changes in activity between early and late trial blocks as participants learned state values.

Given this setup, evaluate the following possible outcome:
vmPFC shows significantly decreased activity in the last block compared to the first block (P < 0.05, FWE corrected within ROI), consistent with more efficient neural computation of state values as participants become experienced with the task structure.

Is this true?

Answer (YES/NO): NO